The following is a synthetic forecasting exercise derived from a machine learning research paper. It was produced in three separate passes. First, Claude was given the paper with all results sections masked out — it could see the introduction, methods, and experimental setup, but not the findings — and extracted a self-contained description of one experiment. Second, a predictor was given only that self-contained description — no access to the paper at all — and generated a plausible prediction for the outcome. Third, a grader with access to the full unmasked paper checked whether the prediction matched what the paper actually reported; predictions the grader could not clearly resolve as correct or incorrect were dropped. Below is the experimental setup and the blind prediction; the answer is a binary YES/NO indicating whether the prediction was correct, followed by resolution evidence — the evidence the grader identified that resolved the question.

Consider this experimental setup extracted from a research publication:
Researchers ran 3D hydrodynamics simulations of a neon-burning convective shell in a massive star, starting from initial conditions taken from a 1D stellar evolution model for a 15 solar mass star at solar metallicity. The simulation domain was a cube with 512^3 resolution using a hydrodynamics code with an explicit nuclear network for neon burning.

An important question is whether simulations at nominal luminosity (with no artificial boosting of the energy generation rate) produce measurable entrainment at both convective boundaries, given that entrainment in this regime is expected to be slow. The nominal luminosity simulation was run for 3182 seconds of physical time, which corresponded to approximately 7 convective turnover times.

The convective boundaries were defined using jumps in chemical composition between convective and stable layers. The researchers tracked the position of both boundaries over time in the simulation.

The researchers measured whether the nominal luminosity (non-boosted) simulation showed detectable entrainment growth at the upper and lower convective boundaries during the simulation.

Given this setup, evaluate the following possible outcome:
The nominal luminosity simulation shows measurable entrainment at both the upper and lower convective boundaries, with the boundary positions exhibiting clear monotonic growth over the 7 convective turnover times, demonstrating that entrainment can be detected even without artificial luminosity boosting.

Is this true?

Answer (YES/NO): YES